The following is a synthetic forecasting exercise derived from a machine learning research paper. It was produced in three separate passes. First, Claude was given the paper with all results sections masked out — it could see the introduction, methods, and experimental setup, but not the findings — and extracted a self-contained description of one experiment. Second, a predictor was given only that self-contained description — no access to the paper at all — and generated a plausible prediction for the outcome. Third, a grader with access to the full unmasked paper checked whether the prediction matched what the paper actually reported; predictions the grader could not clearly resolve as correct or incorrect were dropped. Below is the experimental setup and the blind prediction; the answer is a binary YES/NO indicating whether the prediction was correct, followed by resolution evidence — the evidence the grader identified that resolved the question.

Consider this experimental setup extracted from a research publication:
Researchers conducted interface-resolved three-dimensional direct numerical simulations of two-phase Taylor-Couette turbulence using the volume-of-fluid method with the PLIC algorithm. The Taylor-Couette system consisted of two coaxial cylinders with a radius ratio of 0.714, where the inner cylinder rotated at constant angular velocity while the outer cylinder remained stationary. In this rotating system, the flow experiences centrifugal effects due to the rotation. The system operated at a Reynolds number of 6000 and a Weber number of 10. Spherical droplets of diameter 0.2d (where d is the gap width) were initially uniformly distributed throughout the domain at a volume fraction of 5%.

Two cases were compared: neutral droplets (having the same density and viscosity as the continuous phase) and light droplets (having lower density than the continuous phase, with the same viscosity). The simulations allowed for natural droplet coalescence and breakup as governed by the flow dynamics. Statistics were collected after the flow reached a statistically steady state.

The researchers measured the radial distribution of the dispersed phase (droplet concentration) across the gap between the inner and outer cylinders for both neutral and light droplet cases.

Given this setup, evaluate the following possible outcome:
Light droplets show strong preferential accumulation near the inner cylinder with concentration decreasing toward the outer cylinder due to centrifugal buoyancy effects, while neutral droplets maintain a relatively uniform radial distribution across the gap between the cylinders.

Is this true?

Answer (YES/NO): NO